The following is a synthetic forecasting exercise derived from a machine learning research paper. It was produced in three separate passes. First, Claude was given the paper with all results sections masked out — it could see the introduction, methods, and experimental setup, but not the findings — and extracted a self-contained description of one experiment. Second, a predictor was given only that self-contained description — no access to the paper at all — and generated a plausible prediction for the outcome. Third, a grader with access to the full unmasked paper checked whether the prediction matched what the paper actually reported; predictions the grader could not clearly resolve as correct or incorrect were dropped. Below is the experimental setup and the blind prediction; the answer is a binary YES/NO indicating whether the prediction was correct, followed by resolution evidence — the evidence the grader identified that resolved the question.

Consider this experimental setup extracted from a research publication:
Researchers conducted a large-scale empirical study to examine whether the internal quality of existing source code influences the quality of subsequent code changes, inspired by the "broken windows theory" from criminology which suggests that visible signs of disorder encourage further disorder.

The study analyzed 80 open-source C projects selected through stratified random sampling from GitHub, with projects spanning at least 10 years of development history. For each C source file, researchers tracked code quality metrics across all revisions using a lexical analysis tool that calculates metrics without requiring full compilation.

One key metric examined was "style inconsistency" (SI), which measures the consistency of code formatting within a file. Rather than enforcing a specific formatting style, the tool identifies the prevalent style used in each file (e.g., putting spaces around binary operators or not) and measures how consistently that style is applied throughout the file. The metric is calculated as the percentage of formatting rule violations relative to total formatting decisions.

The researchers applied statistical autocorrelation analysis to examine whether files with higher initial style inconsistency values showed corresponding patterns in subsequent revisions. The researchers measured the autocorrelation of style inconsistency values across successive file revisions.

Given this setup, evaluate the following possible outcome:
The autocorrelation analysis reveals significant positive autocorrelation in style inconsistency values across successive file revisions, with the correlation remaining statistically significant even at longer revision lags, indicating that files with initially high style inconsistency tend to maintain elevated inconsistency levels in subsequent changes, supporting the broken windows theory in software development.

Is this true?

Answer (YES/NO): YES